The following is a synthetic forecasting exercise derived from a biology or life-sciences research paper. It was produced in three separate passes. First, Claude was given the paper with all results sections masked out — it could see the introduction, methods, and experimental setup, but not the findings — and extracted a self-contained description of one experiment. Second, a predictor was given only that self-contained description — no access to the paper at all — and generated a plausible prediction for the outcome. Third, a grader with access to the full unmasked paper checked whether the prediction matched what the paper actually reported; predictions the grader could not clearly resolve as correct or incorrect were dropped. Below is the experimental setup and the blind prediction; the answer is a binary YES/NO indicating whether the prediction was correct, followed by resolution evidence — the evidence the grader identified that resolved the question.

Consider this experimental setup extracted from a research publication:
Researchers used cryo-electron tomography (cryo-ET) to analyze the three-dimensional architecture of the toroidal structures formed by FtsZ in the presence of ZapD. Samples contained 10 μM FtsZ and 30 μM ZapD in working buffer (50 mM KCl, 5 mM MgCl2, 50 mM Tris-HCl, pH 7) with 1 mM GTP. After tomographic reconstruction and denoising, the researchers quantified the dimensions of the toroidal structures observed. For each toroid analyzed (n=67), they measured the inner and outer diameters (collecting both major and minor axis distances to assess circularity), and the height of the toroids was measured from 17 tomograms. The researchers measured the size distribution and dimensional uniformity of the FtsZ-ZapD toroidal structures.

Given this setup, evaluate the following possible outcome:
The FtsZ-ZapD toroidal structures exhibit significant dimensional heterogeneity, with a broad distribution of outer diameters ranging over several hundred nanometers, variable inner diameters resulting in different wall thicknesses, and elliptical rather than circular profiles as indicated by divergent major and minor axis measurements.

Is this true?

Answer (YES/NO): NO